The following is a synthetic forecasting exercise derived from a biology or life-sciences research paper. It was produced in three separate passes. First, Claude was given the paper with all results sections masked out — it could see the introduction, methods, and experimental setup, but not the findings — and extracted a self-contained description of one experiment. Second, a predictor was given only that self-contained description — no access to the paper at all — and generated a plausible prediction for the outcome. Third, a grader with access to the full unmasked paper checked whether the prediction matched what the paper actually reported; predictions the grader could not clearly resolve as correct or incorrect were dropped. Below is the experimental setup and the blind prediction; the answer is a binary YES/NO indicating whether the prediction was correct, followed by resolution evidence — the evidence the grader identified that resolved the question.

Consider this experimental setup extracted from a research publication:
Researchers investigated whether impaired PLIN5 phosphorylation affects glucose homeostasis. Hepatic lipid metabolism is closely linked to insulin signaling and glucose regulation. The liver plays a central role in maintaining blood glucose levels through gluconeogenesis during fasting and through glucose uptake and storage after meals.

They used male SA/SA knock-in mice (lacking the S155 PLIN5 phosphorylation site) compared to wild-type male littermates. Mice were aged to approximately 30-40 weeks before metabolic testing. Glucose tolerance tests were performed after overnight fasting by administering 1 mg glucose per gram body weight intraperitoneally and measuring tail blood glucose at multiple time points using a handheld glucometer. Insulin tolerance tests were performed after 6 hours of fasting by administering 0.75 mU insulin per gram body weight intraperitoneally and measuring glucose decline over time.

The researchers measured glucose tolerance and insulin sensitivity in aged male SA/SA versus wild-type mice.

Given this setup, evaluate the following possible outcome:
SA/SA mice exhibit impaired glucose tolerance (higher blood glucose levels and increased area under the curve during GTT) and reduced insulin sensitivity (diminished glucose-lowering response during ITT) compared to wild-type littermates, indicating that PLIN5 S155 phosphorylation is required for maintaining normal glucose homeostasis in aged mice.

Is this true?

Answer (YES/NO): NO